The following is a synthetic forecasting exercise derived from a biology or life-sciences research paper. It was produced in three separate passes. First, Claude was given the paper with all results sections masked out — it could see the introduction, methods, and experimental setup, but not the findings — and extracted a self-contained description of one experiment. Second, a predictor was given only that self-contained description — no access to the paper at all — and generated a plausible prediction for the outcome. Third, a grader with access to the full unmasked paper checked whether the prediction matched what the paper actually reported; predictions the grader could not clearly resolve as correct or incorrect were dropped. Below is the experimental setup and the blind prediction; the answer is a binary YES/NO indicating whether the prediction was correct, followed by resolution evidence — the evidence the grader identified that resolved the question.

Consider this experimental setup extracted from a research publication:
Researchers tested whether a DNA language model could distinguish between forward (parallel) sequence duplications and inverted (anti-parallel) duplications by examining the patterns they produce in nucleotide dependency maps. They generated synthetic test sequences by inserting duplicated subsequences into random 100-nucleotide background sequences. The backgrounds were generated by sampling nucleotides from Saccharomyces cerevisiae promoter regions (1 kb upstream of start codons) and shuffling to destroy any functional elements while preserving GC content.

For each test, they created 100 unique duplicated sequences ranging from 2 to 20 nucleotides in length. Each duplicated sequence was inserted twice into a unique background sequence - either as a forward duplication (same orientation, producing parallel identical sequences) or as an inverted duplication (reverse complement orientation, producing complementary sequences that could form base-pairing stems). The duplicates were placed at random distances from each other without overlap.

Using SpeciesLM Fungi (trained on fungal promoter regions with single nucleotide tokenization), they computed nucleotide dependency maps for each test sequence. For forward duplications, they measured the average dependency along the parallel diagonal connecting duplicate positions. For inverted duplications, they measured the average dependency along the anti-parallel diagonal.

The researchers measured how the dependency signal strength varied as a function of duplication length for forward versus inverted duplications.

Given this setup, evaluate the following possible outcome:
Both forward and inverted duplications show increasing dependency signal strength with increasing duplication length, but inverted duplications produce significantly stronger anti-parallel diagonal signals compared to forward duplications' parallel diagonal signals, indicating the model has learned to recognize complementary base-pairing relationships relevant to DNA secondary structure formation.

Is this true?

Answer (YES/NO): NO